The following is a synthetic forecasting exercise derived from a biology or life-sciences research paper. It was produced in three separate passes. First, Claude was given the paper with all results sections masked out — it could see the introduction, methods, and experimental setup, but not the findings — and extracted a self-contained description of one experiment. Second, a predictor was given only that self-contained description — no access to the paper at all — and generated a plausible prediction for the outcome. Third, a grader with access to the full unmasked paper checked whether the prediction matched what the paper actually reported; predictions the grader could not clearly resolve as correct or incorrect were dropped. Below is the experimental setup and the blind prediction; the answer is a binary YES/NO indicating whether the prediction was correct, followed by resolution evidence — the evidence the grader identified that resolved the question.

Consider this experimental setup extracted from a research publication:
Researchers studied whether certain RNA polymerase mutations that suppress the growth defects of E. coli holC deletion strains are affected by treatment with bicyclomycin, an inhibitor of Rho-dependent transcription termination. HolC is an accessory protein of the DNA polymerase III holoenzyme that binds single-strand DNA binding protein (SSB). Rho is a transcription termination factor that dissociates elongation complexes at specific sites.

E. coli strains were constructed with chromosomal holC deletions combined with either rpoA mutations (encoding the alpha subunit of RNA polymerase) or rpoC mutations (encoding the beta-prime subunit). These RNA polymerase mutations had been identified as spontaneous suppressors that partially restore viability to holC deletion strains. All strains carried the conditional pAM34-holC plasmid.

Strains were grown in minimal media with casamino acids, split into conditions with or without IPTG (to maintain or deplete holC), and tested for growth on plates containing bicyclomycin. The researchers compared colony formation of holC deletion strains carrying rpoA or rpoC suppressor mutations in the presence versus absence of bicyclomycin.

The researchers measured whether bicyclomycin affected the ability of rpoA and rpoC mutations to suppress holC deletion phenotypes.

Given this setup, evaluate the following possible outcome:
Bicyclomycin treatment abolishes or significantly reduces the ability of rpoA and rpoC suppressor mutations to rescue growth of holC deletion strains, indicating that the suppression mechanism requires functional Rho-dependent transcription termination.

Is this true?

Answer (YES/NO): YES